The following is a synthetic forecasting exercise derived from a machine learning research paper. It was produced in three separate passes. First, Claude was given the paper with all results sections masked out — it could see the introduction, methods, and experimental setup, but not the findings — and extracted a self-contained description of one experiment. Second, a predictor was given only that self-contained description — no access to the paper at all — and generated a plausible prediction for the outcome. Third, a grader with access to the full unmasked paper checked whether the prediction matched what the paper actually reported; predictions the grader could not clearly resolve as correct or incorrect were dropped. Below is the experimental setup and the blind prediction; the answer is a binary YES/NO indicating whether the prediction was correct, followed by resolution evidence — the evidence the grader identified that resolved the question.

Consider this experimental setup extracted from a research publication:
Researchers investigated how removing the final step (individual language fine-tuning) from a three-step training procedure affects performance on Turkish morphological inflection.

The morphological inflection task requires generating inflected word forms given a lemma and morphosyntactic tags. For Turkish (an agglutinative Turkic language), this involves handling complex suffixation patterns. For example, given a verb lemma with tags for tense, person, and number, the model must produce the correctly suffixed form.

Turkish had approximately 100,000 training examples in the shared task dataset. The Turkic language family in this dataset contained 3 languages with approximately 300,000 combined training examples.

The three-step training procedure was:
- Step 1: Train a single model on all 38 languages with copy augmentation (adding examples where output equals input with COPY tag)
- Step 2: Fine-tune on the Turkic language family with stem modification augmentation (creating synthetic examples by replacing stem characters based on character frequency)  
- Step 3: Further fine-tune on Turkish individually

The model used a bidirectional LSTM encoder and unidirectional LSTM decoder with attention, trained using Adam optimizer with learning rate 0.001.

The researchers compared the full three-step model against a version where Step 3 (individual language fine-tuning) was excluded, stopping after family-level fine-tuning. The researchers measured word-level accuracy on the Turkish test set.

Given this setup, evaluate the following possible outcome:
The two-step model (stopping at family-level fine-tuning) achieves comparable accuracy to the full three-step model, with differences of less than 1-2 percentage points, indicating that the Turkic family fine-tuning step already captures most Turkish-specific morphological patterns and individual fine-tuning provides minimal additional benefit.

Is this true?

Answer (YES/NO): YES